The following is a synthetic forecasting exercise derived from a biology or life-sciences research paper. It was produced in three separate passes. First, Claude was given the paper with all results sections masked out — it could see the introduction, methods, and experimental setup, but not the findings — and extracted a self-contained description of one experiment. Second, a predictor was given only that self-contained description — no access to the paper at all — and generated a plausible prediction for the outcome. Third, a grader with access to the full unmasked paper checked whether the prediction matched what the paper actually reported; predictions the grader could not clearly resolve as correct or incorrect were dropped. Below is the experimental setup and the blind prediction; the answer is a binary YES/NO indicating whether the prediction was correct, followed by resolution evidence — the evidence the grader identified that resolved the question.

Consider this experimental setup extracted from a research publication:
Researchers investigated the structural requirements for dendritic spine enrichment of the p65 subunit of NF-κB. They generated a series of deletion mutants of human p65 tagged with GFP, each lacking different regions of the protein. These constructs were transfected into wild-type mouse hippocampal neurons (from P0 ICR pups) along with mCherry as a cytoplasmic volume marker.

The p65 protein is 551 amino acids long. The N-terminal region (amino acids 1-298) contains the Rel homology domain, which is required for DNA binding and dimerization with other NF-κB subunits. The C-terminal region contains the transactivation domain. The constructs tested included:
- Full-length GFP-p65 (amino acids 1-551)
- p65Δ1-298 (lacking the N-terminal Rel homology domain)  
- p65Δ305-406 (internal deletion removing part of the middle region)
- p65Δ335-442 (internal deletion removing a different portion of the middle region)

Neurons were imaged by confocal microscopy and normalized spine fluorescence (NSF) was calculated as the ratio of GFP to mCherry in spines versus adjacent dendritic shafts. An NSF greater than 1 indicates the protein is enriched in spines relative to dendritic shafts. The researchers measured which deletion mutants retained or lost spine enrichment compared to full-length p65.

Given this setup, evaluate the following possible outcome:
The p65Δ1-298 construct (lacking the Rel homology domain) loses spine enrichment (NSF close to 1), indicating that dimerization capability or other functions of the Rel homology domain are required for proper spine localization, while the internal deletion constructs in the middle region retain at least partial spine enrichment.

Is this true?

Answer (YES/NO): NO